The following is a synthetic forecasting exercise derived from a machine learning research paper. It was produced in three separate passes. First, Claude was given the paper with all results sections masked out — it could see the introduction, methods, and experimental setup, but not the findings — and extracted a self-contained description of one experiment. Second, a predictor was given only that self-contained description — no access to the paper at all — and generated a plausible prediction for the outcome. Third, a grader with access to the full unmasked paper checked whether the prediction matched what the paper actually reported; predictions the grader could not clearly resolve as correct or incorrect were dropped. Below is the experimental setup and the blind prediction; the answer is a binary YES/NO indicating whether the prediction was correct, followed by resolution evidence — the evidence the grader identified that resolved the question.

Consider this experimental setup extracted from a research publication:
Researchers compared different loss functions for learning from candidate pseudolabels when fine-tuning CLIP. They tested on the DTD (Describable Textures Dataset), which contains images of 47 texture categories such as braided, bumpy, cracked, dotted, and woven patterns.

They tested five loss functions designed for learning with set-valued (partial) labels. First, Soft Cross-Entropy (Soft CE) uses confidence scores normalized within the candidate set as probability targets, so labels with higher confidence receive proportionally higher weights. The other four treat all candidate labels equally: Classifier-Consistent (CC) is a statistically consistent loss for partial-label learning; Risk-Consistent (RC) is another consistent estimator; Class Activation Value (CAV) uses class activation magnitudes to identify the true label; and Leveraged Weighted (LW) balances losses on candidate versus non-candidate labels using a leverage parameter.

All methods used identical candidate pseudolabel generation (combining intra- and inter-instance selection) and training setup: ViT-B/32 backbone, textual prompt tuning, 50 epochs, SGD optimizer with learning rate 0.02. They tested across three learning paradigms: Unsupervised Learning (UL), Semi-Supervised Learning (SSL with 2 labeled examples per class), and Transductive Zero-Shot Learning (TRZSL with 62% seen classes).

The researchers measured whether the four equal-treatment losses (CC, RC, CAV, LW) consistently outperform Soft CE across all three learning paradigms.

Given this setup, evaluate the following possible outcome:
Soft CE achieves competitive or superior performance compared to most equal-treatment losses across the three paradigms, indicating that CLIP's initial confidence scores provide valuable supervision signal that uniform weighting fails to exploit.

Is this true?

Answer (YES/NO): NO